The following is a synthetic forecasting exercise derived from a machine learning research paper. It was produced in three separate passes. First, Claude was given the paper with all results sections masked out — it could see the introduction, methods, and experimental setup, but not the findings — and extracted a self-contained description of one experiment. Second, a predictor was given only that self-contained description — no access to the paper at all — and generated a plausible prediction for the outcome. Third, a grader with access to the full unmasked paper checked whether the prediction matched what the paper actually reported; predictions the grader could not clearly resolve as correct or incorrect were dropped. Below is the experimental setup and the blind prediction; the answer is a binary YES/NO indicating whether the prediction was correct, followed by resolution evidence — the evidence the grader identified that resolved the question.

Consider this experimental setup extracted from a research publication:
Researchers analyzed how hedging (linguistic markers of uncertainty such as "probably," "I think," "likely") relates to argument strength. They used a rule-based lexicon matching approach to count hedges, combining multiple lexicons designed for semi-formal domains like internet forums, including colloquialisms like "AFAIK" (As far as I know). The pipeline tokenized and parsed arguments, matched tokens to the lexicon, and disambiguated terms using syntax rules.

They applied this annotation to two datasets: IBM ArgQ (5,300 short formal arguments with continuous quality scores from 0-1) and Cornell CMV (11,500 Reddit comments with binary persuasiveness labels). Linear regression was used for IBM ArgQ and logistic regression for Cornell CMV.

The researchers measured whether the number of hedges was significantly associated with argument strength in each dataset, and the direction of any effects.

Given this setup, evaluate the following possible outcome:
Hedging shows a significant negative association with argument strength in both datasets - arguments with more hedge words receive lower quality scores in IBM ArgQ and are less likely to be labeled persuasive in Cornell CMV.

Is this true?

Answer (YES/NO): NO